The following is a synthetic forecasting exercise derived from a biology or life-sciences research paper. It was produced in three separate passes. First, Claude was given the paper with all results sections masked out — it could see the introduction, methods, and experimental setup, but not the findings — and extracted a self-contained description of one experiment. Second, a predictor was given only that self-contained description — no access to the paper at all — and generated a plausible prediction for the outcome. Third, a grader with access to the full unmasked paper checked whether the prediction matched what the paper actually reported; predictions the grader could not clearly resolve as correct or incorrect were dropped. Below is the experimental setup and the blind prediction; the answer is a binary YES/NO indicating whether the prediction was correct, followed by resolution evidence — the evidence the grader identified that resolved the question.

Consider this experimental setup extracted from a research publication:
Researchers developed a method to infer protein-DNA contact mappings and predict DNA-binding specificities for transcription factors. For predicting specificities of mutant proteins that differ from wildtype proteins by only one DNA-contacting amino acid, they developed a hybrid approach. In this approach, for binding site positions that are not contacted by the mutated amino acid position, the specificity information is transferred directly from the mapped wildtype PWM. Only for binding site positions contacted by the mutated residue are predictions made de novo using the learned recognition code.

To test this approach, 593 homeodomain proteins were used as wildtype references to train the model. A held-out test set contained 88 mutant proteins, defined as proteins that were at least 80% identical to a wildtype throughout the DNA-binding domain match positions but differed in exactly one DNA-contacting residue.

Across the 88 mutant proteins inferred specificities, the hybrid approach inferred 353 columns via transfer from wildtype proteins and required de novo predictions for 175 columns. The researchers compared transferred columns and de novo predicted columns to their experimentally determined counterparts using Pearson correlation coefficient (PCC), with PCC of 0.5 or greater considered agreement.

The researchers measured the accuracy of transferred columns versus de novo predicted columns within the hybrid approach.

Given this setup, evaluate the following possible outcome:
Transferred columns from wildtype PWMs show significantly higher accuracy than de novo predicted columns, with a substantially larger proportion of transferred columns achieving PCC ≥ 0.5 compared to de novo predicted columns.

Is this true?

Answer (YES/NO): NO